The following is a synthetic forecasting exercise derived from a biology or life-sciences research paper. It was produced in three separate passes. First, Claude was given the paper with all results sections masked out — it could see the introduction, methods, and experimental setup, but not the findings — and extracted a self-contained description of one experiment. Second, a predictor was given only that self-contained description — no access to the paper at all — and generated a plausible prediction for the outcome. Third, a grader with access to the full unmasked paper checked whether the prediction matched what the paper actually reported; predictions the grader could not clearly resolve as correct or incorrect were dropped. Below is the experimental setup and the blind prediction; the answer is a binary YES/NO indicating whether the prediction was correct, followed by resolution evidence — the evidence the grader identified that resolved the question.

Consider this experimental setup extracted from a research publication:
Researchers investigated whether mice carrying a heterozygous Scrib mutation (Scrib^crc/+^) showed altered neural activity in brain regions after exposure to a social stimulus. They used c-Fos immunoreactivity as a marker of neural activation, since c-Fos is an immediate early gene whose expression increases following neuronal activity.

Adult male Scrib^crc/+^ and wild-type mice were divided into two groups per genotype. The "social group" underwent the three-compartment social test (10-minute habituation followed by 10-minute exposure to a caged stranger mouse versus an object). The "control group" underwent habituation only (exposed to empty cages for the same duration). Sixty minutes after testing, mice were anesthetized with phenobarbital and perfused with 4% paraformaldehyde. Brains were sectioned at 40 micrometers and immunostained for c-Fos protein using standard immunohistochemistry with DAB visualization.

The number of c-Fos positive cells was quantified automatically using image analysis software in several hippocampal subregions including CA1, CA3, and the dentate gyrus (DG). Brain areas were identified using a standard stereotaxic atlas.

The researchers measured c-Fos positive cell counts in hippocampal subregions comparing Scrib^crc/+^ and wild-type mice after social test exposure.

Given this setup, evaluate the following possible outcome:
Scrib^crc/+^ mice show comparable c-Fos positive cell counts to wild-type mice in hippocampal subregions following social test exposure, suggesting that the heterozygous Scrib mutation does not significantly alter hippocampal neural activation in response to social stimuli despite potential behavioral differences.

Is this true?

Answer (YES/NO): NO